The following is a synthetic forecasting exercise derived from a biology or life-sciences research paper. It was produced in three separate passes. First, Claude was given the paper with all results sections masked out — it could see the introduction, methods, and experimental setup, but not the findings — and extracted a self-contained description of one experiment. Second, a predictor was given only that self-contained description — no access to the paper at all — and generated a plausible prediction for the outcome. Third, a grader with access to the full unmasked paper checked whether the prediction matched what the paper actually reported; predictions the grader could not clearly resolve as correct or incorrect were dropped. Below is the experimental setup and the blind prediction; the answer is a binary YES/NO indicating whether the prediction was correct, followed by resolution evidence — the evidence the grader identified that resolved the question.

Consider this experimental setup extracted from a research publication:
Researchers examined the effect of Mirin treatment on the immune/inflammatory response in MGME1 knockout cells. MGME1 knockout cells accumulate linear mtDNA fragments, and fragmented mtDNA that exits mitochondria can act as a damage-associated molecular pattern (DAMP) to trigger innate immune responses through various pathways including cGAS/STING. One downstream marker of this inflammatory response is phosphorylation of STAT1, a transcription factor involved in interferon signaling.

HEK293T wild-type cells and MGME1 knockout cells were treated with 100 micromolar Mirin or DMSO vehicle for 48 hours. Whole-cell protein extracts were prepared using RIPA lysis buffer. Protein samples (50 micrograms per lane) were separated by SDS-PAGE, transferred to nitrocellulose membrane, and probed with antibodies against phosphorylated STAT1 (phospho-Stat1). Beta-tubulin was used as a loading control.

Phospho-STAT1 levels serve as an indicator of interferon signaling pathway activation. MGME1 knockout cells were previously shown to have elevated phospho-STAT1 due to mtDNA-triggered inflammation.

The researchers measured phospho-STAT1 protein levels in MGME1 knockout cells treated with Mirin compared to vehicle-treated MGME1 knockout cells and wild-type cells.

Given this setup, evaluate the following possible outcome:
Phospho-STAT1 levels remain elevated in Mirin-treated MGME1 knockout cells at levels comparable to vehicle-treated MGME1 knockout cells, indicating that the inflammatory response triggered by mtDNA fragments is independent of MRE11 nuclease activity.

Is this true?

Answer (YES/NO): NO